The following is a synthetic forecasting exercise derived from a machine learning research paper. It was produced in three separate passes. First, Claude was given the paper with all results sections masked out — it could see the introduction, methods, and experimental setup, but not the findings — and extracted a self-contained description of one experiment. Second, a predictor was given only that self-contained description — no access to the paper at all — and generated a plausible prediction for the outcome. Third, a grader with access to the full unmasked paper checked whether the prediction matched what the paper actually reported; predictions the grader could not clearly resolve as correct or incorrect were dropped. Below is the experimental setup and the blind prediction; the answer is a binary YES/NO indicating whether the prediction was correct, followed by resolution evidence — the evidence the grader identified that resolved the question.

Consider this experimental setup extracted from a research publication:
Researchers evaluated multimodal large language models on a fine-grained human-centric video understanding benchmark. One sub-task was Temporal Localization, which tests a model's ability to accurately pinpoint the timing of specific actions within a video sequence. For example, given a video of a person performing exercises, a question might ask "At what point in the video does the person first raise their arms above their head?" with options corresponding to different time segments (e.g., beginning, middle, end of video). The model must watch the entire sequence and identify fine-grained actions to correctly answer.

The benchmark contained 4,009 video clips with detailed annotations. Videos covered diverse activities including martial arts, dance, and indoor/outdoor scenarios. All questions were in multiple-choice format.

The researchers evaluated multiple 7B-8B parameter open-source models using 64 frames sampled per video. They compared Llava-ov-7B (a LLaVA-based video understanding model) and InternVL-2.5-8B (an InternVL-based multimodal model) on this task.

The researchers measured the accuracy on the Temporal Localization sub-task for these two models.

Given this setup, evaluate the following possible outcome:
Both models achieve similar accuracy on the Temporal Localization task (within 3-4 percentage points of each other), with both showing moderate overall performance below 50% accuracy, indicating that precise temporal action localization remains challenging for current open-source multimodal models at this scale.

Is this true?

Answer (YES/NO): NO